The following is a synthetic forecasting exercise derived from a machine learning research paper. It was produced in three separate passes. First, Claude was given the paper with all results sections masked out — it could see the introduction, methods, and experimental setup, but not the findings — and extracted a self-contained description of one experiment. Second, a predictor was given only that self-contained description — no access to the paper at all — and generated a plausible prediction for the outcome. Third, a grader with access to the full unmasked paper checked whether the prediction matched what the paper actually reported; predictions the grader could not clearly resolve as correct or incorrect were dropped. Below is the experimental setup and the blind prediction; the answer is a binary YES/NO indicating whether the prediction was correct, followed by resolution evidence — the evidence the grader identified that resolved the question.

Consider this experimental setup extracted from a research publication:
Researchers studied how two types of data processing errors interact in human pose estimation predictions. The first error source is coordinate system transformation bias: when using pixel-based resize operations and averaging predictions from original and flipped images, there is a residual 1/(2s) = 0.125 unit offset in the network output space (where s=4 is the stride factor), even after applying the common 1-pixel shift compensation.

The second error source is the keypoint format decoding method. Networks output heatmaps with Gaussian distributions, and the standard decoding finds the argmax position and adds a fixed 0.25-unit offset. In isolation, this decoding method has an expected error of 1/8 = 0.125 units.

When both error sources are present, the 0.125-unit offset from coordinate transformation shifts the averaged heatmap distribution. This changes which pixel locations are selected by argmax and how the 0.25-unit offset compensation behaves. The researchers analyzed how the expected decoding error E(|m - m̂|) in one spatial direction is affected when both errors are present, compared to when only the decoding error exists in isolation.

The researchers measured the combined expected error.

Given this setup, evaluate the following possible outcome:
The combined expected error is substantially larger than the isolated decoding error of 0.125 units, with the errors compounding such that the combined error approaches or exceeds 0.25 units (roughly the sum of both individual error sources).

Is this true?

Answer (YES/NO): NO